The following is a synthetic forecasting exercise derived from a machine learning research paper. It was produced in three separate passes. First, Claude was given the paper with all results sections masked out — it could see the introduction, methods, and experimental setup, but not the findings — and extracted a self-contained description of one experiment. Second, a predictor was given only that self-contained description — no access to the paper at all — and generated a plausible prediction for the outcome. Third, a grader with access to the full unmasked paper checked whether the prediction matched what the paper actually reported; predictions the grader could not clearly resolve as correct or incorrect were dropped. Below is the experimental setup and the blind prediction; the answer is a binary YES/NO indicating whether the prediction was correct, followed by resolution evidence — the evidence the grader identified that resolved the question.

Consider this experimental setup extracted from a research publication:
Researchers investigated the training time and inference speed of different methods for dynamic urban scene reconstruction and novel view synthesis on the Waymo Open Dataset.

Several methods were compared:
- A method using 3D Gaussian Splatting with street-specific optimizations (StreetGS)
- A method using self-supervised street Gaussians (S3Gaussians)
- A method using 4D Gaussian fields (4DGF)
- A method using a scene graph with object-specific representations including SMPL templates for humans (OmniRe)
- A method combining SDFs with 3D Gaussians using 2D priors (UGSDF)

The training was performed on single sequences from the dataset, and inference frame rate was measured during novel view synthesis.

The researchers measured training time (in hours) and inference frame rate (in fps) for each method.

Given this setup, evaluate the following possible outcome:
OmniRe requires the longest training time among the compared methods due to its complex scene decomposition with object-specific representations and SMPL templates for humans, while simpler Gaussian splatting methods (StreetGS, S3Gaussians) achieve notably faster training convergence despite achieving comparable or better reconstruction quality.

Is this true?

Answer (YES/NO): NO